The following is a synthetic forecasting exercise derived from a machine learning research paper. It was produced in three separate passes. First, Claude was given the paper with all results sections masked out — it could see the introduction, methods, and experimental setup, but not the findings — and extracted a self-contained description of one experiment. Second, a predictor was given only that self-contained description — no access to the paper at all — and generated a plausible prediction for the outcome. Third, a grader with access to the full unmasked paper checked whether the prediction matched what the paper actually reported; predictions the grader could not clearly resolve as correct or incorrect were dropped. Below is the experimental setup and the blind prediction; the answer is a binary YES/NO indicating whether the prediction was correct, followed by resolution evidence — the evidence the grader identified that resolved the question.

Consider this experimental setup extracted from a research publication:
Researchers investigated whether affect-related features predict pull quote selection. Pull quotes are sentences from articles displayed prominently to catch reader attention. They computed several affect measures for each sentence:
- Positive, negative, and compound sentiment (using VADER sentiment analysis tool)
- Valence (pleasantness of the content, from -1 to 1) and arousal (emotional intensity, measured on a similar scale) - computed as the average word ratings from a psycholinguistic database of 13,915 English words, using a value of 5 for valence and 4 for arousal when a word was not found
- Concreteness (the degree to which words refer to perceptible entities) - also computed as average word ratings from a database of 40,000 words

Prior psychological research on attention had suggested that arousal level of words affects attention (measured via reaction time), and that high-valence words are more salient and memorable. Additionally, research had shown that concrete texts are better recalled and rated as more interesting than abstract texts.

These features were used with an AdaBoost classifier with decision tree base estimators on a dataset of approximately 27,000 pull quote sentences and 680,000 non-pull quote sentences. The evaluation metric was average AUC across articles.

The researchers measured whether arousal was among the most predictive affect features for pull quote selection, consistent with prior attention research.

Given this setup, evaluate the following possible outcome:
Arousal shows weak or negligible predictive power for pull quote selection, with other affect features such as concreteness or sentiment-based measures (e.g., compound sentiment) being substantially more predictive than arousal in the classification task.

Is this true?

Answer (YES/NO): NO